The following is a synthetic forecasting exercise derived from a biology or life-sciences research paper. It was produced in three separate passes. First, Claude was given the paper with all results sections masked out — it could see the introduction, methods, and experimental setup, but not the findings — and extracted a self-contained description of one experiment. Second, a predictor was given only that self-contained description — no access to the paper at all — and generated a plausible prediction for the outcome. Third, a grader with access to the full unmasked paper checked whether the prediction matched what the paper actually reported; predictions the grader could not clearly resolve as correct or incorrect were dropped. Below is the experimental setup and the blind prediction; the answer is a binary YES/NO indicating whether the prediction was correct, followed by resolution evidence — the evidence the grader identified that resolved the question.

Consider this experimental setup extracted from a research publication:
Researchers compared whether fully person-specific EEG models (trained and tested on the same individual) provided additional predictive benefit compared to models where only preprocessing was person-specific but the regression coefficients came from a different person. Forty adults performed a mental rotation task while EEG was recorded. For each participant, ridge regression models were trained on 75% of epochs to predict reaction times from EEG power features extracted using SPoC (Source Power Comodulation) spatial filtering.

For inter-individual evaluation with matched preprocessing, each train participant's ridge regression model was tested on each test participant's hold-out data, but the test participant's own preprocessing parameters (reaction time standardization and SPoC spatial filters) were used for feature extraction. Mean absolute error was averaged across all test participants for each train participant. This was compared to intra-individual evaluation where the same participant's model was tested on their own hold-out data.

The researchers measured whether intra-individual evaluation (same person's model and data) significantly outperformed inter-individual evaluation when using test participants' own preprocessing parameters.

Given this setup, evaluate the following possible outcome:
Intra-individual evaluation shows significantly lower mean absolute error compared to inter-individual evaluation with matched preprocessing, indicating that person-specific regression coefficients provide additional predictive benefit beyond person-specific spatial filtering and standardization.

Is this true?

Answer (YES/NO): NO